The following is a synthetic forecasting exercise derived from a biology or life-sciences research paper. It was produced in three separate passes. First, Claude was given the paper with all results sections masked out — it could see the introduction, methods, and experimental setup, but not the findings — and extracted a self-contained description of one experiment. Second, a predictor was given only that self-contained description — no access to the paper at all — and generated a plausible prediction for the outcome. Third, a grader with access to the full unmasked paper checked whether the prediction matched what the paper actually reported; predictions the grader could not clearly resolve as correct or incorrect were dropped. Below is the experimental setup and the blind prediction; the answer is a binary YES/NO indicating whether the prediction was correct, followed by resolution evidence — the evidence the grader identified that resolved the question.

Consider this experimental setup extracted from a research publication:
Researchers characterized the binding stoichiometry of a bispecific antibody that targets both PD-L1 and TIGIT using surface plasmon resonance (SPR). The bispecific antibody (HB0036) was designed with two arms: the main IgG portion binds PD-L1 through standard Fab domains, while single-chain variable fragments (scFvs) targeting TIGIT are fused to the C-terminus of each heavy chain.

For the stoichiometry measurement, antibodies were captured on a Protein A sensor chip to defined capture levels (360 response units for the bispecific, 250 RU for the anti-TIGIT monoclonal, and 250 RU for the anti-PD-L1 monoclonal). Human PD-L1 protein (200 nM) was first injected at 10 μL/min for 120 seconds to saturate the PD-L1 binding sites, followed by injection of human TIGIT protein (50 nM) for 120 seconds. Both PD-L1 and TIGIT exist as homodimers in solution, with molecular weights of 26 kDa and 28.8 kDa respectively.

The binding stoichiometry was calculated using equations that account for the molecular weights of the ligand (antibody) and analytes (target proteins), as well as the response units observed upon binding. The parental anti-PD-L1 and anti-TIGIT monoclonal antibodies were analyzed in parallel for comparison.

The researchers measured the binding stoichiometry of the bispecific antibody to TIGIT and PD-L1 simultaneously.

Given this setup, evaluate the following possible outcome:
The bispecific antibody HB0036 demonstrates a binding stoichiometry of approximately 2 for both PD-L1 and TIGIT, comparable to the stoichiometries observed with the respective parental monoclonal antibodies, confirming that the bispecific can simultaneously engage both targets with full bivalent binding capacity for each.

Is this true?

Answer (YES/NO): NO